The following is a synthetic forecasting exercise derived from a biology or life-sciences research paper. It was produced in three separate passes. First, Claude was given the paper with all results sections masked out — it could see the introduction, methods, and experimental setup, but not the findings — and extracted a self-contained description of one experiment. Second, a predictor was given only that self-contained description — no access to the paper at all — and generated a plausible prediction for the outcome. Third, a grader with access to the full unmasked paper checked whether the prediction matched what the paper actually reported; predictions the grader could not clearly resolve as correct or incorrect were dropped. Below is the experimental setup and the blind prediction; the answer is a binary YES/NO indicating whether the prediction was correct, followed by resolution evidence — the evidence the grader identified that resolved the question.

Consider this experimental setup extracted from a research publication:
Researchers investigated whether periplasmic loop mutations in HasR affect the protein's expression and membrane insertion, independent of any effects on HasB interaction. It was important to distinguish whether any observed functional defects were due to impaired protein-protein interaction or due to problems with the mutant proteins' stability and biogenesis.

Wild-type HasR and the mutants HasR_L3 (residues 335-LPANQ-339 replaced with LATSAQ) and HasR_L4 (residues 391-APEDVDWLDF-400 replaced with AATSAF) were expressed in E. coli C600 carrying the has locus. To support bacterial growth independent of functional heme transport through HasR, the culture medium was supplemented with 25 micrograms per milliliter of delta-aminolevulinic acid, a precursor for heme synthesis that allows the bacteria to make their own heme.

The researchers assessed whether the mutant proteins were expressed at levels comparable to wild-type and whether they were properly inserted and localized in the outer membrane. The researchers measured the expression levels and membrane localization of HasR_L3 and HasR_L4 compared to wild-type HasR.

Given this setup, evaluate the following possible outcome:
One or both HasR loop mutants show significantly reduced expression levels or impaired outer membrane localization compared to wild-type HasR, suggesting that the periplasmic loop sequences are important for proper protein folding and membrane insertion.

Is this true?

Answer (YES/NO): NO